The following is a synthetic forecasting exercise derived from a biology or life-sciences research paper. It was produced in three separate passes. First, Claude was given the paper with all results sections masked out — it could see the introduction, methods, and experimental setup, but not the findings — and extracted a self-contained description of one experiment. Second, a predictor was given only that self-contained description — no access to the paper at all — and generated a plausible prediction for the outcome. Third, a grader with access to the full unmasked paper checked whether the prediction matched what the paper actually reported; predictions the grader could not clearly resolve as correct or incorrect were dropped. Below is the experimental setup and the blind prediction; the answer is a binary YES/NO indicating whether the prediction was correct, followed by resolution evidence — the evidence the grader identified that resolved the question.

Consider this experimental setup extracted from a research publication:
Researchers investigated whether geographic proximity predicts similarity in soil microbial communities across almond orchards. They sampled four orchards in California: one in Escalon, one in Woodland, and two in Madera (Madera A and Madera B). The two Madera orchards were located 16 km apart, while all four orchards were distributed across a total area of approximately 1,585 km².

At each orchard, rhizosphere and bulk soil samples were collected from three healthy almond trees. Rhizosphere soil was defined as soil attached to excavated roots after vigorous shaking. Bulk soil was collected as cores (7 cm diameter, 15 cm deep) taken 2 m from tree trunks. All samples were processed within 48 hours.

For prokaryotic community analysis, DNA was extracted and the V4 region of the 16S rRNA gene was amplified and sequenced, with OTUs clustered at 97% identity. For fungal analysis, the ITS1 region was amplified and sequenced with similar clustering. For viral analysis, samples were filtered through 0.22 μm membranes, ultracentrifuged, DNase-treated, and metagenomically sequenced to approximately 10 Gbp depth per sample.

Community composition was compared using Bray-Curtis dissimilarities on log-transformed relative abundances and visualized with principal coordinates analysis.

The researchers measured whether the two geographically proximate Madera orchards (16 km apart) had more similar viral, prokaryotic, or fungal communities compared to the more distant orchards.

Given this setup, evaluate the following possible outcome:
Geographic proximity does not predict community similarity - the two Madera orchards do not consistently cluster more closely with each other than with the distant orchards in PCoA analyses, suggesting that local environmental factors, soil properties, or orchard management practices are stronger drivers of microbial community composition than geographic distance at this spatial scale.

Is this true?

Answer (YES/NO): NO